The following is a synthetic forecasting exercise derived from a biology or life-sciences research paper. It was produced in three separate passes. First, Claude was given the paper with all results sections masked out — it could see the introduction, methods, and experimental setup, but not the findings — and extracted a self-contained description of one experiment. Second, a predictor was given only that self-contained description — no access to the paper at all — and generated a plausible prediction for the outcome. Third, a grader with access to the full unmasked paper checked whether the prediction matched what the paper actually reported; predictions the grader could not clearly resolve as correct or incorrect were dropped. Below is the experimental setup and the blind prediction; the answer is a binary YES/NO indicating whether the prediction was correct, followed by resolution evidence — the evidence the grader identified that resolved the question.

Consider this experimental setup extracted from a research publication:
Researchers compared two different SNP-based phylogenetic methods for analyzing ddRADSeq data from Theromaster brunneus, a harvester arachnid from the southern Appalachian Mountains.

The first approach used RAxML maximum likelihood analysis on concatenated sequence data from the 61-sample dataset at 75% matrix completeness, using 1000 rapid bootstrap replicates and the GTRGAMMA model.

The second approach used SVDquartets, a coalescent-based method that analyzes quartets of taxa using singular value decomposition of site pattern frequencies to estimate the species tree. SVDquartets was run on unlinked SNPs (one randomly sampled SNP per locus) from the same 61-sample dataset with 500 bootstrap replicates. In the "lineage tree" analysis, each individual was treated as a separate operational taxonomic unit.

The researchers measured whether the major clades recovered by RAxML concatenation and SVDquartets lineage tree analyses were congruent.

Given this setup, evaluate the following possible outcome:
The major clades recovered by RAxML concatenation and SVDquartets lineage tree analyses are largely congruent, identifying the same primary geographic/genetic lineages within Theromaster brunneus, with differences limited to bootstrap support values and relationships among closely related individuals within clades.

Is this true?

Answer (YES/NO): YES